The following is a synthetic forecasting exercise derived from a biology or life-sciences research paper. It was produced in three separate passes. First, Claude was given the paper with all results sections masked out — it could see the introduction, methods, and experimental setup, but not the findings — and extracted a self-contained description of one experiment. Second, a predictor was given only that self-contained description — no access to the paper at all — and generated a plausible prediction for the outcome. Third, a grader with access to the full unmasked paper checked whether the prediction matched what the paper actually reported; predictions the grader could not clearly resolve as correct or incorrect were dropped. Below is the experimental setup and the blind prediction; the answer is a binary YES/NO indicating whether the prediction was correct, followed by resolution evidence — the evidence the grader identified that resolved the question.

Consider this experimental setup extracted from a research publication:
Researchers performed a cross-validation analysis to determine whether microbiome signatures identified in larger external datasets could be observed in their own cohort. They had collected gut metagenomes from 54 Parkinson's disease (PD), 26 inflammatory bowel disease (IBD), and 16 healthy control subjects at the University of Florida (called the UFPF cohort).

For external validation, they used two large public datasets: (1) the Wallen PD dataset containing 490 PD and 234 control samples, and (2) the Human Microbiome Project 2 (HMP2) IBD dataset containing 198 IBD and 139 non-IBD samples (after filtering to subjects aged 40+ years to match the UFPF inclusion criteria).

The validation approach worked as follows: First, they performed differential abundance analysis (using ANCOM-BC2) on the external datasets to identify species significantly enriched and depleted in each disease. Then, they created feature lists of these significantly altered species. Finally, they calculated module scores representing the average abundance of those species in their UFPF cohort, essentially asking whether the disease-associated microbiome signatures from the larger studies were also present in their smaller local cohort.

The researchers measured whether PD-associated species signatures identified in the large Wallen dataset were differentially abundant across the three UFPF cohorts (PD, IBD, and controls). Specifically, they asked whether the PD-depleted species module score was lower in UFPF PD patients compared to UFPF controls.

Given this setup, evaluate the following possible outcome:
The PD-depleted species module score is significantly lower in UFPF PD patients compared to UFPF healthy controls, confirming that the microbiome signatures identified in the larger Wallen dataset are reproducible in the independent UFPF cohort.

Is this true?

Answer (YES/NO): YES